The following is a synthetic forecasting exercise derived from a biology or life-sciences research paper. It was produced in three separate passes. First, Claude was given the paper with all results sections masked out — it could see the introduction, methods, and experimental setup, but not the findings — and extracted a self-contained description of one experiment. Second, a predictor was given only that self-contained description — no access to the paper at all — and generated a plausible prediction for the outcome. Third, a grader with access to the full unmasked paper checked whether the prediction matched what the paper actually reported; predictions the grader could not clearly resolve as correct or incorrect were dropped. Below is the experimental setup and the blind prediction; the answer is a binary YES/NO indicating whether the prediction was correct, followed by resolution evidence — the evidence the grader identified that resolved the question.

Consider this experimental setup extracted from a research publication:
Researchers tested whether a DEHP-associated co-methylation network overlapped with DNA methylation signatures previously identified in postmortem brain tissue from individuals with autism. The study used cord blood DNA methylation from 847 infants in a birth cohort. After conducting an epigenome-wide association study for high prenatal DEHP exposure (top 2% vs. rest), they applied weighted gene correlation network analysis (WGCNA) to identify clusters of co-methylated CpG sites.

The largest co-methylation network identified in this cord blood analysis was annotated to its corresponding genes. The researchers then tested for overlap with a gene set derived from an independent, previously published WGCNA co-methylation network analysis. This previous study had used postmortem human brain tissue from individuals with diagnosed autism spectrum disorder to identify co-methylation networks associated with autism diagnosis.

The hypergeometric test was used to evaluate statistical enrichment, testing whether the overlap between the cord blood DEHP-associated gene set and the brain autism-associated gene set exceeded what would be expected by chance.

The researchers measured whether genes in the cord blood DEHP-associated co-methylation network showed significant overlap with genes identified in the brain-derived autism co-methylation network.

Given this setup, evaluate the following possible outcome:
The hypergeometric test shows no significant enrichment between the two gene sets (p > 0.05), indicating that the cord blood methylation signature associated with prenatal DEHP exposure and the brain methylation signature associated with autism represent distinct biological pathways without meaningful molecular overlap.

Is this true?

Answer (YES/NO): NO